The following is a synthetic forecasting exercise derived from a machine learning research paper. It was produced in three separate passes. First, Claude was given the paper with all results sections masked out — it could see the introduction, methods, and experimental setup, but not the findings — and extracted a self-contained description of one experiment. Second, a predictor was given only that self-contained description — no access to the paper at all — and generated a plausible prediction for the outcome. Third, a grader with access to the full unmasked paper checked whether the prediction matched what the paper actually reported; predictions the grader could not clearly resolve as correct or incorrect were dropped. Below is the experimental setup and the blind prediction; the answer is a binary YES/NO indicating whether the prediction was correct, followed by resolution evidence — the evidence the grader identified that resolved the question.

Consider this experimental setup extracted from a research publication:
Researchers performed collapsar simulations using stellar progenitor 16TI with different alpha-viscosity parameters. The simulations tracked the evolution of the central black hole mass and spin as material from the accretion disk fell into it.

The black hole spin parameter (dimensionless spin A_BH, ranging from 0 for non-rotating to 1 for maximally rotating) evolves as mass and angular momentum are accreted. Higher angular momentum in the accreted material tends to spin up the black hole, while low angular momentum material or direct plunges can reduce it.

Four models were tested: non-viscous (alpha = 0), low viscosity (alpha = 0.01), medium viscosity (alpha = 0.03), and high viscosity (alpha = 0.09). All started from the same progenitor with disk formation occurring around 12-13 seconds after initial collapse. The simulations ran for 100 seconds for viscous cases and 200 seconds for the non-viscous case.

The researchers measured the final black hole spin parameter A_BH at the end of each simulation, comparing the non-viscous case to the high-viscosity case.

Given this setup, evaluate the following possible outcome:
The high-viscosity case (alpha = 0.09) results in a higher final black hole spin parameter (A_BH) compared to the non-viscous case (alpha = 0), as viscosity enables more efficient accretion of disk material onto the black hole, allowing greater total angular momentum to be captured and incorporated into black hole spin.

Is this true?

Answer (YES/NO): NO